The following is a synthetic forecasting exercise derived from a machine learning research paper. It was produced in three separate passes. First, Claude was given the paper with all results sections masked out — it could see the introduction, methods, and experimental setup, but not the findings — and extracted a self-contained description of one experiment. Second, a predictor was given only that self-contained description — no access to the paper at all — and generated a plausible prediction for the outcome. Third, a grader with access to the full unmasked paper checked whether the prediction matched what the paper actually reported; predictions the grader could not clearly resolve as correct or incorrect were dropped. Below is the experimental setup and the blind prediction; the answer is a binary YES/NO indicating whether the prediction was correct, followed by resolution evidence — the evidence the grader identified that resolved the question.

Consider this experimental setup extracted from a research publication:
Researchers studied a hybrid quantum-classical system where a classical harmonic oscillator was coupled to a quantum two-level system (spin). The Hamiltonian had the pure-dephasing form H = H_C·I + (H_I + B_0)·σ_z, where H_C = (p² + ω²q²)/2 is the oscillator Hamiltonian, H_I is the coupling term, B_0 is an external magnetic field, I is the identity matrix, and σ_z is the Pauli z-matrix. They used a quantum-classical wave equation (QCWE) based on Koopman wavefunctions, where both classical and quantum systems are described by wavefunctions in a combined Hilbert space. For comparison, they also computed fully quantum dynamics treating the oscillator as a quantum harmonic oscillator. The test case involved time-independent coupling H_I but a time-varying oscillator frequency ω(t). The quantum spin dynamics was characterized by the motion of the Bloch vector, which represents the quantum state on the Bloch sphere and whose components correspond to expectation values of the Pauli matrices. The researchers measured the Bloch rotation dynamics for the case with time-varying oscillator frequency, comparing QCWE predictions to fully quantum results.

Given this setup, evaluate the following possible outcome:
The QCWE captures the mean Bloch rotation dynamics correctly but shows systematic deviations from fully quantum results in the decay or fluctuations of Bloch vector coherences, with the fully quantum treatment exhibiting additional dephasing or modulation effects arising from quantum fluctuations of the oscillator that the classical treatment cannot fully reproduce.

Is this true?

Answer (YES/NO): NO